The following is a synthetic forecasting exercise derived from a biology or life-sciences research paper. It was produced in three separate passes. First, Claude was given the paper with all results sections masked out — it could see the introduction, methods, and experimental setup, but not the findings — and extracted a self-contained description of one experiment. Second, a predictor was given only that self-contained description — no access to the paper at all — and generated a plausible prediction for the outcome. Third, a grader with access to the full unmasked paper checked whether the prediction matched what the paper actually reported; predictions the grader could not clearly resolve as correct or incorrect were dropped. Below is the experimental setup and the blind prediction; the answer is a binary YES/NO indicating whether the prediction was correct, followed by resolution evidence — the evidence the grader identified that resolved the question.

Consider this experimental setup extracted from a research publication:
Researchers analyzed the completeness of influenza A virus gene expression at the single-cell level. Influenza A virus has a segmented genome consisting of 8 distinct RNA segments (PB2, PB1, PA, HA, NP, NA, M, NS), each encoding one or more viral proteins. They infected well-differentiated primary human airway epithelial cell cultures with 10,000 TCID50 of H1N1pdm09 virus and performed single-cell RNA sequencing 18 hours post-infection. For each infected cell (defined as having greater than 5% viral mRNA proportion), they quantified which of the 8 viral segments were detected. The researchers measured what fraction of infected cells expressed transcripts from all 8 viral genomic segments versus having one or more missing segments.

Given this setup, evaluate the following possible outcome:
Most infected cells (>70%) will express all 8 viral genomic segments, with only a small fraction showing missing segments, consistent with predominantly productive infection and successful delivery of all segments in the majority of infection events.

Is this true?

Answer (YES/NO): YES